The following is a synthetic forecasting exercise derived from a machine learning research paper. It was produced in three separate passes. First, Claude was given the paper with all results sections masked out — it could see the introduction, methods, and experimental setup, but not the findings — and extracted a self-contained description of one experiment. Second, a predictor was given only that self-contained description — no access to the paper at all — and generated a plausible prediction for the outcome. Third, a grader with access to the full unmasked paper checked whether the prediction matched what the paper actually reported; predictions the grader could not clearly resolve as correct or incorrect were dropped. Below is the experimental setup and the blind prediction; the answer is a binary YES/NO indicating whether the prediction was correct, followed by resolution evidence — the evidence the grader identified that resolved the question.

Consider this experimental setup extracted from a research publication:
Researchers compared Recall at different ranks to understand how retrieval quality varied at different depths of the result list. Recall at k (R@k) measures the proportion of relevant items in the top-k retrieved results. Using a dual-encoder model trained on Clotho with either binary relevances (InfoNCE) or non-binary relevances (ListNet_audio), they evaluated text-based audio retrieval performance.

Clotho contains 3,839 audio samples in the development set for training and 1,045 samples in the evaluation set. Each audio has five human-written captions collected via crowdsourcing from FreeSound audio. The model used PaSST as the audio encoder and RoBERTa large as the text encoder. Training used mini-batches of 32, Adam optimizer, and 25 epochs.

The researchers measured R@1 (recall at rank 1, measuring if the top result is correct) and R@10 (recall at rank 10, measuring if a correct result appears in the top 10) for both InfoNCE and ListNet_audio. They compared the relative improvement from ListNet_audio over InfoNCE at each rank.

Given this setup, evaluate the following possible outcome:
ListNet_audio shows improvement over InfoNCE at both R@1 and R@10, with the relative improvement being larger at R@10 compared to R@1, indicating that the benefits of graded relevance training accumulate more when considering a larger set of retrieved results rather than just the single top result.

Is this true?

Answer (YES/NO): NO